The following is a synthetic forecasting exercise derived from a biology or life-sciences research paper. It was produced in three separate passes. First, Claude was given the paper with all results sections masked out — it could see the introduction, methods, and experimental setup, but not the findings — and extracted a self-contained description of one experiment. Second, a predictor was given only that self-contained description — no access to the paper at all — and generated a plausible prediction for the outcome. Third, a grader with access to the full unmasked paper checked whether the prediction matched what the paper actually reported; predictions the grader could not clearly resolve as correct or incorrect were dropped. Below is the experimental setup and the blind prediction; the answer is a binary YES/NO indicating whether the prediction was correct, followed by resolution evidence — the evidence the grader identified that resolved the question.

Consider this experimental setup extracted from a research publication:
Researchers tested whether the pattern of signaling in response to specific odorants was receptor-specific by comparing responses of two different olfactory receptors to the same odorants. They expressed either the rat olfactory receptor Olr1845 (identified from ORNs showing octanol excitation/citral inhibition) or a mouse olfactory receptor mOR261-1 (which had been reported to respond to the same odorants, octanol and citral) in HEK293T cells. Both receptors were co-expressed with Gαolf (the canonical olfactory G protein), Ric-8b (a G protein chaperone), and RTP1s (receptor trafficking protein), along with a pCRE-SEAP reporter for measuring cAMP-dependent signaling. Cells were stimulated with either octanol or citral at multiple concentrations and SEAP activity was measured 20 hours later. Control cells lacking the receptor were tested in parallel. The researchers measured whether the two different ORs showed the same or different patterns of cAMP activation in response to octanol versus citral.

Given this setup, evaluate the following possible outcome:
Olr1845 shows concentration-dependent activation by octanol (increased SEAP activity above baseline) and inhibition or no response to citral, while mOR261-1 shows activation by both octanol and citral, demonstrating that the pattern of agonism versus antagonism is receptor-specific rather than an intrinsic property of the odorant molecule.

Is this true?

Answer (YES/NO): YES